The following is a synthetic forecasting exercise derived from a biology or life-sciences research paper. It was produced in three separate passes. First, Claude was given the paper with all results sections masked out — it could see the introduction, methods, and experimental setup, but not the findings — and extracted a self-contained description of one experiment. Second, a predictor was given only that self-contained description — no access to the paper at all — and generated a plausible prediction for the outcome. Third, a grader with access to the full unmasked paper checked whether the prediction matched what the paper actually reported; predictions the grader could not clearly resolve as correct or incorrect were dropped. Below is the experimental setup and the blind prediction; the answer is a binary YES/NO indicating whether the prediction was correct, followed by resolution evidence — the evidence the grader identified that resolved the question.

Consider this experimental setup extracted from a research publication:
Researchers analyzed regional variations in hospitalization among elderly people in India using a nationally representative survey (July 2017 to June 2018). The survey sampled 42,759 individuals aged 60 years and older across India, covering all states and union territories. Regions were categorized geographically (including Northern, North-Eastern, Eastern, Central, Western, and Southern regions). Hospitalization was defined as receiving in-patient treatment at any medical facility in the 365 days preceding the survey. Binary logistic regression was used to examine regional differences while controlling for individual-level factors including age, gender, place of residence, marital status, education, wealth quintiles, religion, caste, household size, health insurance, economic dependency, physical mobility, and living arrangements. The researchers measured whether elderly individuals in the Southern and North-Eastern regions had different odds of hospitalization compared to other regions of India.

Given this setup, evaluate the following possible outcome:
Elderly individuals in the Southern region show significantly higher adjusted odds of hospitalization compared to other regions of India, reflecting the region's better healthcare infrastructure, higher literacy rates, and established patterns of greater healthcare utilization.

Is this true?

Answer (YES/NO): YES